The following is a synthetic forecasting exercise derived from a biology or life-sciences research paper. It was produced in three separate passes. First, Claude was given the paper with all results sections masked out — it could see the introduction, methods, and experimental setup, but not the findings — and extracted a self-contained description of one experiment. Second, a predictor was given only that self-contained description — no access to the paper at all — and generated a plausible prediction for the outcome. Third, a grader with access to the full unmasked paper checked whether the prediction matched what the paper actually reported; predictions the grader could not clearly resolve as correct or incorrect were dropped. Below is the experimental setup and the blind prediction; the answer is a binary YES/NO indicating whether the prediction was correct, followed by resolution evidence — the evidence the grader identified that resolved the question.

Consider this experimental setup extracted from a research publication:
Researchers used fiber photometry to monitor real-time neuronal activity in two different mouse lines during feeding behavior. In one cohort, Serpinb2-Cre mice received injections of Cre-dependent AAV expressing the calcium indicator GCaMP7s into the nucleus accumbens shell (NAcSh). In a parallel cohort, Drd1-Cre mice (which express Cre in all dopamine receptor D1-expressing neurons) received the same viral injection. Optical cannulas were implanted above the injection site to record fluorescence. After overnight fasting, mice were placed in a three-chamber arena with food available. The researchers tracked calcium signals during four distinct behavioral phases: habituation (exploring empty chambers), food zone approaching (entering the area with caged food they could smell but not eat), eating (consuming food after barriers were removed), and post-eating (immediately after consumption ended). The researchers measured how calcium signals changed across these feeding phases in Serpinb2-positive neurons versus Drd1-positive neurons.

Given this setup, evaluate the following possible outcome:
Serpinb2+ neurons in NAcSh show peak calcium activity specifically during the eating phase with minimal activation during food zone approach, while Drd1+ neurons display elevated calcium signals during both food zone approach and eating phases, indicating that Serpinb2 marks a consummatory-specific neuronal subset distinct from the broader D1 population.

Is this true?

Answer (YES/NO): NO